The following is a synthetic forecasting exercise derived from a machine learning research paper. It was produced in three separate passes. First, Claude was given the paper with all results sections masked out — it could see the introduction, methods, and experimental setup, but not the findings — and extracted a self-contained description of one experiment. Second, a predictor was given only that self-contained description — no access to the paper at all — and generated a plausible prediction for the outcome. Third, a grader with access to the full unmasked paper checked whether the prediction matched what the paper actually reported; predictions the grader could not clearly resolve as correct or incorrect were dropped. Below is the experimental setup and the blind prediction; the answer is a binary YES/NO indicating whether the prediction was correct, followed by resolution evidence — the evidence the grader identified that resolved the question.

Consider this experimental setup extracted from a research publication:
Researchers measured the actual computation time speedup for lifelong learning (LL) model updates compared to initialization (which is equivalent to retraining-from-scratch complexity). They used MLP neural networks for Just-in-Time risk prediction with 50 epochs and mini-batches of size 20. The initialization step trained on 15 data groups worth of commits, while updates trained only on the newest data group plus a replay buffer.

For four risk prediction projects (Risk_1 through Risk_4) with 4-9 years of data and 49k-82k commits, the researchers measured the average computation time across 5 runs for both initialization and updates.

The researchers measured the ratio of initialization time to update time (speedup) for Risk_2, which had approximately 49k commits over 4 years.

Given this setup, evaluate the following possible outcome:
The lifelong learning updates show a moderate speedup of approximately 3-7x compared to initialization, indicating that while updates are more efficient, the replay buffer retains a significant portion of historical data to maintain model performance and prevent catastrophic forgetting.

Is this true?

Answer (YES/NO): NO